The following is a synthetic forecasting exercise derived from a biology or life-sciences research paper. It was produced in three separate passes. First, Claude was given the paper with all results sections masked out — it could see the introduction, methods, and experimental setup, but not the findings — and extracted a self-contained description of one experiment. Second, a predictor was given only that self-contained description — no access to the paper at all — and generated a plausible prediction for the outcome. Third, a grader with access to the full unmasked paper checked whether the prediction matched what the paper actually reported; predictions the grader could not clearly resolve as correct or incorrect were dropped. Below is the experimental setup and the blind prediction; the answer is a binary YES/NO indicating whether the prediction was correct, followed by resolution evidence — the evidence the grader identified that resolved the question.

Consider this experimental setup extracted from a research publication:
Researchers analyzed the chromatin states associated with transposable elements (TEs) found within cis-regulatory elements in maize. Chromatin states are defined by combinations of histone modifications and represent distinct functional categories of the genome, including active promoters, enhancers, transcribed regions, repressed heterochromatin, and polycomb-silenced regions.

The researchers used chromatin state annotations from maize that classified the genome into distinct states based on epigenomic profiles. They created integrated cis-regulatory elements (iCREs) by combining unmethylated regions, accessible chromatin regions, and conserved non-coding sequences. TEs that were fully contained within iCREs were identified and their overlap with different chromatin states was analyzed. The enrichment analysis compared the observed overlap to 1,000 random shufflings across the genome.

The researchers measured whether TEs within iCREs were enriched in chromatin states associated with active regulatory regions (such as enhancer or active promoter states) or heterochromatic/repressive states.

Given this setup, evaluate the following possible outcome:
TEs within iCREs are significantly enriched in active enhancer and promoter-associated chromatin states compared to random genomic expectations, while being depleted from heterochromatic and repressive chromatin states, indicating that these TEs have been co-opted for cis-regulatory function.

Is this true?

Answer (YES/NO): YES